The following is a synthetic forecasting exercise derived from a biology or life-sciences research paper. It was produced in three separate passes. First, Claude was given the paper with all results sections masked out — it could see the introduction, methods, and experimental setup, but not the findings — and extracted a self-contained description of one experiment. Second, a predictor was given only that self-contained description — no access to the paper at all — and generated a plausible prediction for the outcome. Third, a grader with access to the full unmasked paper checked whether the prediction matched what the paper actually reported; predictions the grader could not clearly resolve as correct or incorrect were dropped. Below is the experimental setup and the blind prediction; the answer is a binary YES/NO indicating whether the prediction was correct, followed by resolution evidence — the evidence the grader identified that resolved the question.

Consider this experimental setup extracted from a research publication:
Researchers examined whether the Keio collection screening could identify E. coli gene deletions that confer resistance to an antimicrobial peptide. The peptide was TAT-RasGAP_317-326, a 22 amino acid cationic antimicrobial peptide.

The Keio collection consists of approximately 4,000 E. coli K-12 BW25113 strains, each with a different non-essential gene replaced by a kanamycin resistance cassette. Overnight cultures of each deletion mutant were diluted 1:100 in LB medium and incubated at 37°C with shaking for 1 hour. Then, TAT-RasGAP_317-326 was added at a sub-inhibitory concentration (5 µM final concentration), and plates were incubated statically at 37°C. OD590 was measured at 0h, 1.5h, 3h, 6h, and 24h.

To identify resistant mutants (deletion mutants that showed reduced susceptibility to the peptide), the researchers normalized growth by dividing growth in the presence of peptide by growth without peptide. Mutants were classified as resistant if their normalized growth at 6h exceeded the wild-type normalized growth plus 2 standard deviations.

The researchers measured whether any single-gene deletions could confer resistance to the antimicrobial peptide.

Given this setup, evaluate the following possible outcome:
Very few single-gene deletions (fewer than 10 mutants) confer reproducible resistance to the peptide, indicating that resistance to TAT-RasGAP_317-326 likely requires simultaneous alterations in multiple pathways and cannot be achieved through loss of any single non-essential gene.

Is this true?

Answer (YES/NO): NO